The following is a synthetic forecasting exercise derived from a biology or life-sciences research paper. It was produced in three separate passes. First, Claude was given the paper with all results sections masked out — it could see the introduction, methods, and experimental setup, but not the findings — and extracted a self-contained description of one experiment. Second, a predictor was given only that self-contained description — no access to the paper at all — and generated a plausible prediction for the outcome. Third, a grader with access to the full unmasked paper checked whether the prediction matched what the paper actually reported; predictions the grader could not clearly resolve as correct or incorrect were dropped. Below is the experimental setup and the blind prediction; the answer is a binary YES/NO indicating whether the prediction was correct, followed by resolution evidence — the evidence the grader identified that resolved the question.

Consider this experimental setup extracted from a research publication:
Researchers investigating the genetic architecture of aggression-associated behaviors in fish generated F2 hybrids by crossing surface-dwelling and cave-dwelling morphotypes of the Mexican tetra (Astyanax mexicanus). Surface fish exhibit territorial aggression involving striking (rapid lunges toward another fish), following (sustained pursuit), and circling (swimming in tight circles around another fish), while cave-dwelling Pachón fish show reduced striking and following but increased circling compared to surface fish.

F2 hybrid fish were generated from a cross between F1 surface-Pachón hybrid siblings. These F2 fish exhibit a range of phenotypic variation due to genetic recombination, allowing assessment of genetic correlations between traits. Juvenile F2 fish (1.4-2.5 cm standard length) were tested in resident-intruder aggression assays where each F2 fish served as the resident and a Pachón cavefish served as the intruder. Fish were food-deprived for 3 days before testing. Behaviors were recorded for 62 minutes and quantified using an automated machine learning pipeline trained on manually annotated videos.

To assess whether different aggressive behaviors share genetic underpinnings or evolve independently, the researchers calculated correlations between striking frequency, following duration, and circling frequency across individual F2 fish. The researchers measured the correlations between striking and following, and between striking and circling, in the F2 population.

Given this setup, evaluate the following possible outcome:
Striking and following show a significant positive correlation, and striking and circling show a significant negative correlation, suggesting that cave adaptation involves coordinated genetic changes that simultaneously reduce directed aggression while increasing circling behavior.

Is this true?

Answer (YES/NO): YES